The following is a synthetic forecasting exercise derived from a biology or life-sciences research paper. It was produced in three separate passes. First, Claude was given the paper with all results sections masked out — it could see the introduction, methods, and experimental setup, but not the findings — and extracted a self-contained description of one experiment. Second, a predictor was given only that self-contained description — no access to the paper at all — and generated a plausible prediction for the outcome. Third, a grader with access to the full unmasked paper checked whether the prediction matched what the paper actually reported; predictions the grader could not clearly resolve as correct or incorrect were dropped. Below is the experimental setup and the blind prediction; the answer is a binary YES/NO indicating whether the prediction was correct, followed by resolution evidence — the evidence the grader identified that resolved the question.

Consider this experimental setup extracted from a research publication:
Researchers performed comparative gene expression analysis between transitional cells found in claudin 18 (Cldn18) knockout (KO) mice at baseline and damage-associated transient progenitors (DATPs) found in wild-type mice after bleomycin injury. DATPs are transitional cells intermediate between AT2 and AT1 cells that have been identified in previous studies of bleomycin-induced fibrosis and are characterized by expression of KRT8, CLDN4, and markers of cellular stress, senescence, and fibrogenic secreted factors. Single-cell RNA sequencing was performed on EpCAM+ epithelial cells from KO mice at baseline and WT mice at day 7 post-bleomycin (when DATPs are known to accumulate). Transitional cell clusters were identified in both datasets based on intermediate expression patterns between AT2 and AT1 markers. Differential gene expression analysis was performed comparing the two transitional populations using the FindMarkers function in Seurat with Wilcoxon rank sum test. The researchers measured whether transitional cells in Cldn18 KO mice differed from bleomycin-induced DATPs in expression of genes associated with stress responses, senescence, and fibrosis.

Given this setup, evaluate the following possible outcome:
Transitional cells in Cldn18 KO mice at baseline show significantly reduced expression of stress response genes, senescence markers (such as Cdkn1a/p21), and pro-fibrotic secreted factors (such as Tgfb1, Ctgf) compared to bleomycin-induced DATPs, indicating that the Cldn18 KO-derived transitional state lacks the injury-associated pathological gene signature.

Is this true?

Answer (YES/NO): YES